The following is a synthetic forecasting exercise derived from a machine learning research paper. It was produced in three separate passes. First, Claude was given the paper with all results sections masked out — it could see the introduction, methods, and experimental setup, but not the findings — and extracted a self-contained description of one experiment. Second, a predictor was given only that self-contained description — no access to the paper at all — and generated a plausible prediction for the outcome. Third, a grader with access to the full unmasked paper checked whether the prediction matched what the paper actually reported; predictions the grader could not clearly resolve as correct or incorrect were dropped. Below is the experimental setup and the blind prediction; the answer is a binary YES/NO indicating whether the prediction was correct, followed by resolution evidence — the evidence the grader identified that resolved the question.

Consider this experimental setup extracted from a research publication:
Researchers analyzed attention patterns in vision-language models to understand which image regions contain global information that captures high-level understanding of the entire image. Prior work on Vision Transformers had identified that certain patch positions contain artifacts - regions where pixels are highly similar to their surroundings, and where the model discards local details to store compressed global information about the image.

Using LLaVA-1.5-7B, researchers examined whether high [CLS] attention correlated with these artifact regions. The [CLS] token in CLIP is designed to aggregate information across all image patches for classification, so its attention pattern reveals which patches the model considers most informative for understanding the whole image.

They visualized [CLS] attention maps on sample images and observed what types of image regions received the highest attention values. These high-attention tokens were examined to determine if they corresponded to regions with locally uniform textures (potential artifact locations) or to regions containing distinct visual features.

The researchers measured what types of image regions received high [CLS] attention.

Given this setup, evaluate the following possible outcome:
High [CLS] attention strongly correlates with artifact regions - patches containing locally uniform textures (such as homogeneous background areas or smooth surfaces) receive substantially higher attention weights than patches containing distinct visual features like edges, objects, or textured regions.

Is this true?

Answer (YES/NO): NO